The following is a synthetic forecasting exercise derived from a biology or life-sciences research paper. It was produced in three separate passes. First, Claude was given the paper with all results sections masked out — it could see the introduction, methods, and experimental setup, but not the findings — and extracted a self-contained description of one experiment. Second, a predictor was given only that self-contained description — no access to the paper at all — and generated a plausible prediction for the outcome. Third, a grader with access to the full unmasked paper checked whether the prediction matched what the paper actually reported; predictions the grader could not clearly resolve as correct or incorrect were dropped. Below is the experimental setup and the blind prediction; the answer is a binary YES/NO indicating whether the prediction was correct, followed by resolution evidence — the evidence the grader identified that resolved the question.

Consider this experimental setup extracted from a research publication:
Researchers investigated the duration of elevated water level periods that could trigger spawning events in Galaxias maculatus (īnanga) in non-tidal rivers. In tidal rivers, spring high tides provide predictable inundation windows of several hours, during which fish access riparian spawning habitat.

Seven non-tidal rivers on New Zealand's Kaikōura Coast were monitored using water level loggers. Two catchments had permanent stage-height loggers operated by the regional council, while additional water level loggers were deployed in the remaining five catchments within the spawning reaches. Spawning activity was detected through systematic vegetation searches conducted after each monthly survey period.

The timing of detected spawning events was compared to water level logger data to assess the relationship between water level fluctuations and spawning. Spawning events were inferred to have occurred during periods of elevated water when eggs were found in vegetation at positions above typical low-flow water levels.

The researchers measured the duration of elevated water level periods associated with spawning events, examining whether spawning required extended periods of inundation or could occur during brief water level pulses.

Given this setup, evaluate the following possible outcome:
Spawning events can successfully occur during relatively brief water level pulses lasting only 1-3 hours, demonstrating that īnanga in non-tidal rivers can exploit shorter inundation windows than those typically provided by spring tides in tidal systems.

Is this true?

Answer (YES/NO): NO